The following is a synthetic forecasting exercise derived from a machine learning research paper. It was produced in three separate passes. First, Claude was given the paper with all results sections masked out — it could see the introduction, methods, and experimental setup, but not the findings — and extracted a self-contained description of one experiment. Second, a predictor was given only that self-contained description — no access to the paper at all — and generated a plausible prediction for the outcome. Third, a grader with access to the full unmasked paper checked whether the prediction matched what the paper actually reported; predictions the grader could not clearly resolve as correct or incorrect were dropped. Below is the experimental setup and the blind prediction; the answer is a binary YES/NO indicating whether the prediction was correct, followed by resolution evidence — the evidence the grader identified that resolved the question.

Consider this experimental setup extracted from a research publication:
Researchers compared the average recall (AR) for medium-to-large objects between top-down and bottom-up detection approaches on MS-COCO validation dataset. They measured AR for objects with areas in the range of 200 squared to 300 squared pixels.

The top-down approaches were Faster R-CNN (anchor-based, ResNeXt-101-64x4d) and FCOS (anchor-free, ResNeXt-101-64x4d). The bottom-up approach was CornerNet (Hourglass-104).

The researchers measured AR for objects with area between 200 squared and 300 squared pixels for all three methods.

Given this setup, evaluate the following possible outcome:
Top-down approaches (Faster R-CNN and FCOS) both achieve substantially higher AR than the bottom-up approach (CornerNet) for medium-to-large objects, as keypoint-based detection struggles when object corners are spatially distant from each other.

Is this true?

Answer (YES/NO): NO